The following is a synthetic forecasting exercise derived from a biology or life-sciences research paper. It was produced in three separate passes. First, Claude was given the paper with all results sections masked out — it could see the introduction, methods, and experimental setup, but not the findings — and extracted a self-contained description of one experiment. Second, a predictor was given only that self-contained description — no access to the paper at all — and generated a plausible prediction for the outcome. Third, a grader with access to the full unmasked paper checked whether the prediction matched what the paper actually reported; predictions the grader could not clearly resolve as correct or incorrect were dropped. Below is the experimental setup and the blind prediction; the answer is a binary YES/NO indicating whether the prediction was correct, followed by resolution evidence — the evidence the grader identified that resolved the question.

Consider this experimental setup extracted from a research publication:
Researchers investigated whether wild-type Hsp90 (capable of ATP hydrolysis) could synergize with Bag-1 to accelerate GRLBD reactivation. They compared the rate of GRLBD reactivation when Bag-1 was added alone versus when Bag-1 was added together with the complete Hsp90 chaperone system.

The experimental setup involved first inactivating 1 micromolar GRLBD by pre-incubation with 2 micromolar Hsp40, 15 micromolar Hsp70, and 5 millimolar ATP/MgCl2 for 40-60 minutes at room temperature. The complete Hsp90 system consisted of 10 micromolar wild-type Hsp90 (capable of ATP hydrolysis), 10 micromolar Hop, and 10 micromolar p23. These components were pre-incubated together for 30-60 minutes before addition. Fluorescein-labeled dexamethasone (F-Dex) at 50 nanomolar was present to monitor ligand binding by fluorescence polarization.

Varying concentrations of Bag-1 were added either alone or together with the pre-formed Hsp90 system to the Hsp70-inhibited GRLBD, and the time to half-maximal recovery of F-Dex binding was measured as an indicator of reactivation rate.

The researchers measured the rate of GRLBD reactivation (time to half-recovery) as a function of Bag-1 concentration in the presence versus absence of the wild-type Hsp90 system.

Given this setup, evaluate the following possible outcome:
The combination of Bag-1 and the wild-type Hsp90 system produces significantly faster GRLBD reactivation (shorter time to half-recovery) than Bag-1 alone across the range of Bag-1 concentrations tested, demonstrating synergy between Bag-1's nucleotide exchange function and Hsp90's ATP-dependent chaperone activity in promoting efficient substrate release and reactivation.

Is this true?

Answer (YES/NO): YES